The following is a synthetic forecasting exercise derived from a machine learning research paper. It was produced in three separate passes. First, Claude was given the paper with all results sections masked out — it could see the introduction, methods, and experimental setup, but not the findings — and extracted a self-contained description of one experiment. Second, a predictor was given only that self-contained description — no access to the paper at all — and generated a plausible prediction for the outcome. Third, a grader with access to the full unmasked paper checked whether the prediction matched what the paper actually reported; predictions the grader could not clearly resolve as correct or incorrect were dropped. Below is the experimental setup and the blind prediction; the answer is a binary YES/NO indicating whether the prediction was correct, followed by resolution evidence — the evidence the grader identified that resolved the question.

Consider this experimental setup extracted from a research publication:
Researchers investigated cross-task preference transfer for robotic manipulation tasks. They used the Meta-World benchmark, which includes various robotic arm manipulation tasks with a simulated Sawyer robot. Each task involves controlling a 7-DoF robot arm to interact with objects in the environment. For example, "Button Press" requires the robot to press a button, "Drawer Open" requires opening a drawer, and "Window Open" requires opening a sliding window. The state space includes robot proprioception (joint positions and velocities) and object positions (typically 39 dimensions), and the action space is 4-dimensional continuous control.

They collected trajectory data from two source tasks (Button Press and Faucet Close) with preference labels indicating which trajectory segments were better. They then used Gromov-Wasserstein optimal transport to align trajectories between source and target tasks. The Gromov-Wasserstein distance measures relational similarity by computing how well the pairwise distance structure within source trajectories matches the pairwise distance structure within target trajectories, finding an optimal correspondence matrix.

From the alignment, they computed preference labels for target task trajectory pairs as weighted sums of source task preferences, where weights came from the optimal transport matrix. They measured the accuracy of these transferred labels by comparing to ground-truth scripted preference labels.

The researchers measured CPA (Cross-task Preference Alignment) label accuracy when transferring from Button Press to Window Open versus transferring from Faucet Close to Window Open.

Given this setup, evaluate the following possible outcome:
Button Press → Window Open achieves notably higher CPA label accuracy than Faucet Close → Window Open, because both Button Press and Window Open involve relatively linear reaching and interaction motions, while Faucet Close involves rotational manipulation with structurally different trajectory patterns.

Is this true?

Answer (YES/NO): NO